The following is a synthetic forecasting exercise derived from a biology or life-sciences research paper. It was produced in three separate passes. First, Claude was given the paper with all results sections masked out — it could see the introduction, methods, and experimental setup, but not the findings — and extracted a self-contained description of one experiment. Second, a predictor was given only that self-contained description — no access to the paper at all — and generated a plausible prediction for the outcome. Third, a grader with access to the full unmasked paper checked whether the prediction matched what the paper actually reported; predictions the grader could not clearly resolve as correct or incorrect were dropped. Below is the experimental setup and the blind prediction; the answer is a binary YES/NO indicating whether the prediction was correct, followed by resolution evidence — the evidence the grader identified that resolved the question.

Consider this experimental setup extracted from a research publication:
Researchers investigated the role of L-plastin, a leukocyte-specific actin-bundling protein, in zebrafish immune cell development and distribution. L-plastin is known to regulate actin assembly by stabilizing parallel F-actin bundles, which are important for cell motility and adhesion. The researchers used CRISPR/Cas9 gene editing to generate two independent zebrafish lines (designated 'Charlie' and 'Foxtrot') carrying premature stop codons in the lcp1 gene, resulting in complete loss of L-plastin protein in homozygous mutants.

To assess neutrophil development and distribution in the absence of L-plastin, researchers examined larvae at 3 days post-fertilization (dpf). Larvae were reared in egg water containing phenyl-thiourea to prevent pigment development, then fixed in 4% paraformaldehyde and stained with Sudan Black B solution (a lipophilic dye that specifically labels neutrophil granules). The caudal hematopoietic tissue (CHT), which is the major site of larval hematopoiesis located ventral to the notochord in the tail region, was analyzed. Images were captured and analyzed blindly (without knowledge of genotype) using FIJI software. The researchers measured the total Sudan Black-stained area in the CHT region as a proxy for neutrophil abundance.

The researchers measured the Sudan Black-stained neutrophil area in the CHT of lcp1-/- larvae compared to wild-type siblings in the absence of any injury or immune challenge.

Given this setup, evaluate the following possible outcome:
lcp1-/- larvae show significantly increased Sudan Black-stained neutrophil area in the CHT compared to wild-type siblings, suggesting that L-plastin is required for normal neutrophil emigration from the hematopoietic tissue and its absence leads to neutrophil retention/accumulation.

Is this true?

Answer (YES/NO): NO